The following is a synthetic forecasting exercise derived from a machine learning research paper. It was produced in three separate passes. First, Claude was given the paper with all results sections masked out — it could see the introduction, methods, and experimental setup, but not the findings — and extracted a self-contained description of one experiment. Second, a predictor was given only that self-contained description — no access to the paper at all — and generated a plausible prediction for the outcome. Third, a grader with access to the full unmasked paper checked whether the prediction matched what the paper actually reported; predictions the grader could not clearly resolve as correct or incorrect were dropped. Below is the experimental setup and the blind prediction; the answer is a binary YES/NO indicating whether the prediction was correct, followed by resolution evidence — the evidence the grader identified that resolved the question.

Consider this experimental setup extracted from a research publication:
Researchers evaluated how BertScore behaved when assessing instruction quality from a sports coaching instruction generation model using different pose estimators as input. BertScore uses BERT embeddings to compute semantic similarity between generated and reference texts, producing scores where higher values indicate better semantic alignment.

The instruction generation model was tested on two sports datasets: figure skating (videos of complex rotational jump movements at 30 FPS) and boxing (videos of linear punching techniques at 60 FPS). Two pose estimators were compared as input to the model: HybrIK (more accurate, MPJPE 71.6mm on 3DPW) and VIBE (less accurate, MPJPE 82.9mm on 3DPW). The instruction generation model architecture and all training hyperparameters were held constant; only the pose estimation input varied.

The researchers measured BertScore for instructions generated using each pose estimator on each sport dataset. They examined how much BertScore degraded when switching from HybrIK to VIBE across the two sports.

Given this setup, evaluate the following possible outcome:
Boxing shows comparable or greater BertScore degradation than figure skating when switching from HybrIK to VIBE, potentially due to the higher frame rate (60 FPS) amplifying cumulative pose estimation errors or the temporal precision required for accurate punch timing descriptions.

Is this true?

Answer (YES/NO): NO